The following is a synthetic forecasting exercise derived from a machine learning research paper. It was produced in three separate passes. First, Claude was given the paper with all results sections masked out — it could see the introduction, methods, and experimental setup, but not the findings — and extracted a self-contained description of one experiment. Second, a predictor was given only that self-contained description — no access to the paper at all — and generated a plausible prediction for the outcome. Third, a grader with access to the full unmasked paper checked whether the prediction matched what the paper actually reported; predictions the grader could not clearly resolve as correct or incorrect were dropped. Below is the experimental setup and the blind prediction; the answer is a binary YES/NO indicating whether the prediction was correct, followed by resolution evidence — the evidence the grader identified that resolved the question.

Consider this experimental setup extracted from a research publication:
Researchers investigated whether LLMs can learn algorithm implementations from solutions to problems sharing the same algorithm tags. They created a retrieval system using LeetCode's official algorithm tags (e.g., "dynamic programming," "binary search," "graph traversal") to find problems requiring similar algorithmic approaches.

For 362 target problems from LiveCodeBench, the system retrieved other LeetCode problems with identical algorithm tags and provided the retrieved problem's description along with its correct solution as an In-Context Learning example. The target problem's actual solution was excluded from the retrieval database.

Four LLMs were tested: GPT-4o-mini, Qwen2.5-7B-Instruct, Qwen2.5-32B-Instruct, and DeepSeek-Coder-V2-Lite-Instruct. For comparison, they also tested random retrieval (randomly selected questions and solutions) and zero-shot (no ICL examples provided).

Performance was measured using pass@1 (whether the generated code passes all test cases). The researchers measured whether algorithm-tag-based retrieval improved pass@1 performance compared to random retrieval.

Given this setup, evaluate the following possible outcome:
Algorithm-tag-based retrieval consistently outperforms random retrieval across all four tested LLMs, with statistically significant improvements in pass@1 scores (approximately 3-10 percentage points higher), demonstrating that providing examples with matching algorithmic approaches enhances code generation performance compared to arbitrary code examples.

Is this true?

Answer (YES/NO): NO